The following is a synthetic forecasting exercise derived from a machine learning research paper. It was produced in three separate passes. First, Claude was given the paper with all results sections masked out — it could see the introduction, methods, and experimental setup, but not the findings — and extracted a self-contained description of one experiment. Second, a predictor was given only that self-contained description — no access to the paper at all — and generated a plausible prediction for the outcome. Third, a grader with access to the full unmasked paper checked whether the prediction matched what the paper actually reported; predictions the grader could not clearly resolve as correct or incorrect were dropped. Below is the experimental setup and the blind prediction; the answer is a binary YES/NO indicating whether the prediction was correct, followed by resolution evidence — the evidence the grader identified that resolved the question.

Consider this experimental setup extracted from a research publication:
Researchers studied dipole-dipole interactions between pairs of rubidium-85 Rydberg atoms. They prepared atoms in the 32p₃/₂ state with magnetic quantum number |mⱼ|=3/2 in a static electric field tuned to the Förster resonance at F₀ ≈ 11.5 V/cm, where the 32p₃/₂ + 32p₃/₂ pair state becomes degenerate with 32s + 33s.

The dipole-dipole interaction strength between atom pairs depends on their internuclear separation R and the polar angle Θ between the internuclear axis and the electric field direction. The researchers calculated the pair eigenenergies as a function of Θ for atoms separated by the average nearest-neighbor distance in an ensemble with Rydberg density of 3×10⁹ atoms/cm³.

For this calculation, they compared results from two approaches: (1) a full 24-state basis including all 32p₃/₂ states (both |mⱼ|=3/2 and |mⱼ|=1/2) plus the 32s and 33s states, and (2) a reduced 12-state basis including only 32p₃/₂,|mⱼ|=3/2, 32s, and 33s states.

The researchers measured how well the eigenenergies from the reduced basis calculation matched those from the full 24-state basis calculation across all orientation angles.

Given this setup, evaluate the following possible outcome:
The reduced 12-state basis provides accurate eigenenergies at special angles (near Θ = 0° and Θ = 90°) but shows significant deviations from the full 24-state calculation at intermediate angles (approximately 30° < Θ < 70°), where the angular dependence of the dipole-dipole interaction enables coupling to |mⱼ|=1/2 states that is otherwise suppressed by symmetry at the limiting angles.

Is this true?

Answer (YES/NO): NO